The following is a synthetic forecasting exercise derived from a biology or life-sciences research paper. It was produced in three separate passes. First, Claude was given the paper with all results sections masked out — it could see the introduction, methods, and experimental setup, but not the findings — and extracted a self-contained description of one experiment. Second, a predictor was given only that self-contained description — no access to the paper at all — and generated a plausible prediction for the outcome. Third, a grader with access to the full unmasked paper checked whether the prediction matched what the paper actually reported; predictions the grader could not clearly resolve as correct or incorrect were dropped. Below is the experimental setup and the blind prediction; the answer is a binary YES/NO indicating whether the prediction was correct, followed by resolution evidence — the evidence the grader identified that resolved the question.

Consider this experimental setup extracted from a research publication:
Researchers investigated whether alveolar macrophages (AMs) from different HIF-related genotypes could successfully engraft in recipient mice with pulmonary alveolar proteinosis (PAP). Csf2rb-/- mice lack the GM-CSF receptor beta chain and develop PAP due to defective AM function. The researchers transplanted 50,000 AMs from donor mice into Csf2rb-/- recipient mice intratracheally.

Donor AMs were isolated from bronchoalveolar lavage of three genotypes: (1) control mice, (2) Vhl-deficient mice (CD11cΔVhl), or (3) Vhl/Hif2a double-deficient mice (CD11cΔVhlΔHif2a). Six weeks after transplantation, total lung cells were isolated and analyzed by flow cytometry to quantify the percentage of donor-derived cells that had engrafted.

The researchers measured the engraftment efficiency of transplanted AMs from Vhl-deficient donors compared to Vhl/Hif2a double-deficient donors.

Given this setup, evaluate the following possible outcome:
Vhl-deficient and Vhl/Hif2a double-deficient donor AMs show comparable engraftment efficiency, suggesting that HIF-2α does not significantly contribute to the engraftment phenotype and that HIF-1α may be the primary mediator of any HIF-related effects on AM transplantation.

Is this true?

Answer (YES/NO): YES